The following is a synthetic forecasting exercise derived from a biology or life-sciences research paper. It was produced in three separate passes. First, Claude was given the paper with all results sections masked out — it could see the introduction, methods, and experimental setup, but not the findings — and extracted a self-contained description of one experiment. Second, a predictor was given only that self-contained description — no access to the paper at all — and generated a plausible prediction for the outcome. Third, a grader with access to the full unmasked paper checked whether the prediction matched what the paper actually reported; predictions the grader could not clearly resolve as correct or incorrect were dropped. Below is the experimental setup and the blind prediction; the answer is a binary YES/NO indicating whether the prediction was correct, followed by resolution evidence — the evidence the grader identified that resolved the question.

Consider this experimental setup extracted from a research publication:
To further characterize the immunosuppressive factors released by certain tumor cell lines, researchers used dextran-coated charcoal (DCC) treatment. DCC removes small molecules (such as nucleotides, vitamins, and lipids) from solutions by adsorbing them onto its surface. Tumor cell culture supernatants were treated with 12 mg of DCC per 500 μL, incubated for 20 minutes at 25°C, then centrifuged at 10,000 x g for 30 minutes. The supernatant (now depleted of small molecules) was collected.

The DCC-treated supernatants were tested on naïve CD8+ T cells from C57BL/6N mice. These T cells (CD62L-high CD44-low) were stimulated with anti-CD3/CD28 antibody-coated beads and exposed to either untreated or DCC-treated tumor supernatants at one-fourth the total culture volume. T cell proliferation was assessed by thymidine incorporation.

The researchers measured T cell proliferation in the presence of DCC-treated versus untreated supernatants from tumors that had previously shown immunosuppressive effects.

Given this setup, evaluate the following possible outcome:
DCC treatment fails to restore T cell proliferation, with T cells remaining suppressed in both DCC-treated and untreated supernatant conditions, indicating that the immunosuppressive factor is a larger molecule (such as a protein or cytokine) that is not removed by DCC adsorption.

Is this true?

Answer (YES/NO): NO